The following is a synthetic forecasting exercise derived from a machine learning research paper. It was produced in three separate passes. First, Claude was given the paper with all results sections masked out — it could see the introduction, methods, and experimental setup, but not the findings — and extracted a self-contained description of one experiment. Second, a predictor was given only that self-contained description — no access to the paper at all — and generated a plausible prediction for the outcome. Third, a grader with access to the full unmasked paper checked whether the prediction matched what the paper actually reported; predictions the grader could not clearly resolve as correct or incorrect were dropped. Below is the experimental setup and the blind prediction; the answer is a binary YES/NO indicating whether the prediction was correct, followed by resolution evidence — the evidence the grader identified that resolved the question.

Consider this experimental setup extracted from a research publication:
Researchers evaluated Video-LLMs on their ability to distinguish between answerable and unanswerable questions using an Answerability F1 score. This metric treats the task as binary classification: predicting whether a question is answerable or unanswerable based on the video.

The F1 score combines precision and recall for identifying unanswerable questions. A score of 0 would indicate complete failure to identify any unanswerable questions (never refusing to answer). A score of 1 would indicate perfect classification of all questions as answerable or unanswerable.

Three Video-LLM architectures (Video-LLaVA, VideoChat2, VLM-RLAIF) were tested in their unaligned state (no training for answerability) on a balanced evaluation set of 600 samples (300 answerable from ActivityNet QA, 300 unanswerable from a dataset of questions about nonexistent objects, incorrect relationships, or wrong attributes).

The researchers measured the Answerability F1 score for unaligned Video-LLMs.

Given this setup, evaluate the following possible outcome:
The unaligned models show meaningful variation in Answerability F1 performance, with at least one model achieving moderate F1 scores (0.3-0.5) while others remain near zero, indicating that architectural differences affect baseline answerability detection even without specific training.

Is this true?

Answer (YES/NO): NO